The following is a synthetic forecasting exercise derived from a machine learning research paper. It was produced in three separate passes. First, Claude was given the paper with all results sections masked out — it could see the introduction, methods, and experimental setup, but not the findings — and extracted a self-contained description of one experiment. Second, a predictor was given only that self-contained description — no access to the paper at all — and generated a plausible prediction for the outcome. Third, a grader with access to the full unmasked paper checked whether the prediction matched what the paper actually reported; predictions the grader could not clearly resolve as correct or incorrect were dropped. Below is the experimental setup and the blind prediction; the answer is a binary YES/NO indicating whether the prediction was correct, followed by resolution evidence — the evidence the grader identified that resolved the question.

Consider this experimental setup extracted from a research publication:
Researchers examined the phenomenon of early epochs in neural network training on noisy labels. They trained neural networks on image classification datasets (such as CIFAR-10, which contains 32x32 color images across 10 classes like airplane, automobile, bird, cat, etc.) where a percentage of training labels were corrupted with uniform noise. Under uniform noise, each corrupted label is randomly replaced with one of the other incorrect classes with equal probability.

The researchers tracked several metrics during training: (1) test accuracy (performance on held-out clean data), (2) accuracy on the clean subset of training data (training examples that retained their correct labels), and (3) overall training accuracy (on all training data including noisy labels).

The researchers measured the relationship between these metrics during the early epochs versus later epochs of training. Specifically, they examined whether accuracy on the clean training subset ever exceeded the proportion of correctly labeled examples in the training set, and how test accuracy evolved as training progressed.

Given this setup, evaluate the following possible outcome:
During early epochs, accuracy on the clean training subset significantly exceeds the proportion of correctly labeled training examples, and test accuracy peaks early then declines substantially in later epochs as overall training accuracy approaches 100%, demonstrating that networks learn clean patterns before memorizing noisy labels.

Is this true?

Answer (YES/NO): YES